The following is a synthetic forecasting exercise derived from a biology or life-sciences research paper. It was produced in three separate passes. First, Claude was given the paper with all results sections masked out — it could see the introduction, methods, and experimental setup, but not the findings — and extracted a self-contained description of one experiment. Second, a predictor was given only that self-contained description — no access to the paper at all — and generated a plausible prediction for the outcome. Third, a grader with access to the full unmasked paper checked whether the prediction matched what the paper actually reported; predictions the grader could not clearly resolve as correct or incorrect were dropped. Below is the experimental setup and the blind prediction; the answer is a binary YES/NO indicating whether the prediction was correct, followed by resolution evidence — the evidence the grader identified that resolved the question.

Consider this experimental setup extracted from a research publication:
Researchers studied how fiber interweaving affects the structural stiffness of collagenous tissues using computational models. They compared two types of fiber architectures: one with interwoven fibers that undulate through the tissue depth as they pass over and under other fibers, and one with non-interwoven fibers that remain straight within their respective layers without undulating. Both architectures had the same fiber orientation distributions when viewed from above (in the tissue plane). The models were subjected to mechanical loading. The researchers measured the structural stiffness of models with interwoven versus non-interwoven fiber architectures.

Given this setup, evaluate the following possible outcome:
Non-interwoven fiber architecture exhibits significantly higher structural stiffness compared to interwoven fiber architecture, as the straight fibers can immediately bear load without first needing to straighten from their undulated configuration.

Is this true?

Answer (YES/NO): YES